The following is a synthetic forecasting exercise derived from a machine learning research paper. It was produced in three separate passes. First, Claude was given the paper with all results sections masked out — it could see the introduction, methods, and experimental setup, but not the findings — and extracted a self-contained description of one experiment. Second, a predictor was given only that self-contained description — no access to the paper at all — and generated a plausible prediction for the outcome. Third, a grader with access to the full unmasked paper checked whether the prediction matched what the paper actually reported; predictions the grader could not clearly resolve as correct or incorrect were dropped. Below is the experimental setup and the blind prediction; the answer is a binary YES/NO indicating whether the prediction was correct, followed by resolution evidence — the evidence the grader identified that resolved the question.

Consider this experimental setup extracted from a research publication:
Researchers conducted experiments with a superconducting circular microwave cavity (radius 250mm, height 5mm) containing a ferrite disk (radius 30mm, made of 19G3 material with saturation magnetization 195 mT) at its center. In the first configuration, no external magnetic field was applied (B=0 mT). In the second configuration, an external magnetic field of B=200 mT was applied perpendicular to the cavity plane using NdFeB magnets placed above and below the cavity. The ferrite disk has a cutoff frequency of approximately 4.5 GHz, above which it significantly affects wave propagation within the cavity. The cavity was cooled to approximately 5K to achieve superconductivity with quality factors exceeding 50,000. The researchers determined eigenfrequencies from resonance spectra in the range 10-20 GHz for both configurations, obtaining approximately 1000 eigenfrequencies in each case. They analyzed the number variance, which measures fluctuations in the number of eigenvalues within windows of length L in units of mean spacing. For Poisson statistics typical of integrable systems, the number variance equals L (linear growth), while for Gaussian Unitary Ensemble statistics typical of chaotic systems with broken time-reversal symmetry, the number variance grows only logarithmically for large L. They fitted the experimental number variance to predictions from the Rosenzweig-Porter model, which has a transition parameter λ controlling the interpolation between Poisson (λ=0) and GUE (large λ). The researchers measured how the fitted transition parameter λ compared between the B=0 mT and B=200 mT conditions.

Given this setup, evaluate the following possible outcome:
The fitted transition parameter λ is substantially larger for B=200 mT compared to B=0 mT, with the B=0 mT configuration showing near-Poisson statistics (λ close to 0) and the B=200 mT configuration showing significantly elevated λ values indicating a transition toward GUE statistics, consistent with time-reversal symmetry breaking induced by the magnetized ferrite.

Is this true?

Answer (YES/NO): YES